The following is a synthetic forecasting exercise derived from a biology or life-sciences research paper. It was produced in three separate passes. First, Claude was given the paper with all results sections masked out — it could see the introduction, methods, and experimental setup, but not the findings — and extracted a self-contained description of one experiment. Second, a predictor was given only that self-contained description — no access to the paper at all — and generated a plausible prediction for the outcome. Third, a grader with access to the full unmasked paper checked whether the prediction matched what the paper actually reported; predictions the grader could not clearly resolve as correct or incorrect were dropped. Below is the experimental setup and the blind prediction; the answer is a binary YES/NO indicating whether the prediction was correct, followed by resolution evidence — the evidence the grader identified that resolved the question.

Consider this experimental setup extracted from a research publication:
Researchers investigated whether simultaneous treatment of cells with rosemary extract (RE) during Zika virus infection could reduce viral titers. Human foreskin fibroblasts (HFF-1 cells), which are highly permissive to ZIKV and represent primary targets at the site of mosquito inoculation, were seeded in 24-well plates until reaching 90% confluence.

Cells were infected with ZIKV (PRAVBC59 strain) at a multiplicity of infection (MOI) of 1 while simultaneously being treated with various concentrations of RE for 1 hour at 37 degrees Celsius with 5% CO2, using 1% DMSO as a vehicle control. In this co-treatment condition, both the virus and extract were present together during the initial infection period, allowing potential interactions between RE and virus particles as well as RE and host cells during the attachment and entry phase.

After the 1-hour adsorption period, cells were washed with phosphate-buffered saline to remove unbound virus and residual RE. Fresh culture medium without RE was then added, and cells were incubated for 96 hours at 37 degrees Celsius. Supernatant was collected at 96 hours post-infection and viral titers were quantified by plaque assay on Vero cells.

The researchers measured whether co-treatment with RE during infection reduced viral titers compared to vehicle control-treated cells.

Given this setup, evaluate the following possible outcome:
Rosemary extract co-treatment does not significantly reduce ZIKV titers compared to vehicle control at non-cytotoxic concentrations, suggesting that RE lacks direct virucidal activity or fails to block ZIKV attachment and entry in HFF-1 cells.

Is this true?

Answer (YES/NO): NO